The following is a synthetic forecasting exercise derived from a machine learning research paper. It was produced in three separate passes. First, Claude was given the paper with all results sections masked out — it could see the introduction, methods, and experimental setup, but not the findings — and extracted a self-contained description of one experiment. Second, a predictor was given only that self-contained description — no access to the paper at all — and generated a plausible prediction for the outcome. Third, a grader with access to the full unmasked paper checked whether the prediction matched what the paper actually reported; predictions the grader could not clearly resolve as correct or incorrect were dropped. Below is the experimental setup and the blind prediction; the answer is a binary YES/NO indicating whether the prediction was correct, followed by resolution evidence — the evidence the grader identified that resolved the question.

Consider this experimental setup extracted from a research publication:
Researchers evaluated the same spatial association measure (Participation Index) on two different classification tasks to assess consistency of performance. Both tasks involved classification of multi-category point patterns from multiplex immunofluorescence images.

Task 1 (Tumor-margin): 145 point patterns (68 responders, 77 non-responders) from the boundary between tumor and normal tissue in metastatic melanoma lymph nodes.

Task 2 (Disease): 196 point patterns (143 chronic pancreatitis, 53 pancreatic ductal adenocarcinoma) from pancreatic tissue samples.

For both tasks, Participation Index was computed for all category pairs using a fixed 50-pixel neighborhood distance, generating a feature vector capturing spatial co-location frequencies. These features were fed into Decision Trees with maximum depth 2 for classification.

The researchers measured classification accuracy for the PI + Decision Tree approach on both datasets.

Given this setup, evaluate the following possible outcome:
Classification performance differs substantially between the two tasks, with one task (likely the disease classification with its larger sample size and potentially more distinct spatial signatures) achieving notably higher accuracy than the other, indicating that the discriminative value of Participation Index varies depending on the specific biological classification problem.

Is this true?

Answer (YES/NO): NO